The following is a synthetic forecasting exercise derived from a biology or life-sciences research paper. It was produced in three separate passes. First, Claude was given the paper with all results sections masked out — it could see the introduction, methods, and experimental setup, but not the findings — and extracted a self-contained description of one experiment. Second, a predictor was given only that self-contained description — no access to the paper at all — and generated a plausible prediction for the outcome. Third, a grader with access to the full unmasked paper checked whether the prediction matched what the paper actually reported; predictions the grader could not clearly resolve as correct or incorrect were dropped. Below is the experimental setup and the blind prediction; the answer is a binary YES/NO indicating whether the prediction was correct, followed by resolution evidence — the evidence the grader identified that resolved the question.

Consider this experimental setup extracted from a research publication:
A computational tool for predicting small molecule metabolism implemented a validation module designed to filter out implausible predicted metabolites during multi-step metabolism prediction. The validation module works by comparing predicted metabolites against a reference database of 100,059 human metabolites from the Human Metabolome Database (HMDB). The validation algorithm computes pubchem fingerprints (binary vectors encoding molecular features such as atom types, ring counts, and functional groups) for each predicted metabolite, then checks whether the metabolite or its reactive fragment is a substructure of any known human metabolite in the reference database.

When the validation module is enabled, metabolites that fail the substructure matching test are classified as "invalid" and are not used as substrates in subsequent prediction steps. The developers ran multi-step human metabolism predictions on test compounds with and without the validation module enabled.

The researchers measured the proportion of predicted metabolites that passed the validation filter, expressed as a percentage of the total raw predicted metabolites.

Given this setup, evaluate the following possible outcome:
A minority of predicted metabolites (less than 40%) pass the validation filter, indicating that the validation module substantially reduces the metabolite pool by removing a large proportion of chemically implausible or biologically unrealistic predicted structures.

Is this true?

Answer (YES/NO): YES